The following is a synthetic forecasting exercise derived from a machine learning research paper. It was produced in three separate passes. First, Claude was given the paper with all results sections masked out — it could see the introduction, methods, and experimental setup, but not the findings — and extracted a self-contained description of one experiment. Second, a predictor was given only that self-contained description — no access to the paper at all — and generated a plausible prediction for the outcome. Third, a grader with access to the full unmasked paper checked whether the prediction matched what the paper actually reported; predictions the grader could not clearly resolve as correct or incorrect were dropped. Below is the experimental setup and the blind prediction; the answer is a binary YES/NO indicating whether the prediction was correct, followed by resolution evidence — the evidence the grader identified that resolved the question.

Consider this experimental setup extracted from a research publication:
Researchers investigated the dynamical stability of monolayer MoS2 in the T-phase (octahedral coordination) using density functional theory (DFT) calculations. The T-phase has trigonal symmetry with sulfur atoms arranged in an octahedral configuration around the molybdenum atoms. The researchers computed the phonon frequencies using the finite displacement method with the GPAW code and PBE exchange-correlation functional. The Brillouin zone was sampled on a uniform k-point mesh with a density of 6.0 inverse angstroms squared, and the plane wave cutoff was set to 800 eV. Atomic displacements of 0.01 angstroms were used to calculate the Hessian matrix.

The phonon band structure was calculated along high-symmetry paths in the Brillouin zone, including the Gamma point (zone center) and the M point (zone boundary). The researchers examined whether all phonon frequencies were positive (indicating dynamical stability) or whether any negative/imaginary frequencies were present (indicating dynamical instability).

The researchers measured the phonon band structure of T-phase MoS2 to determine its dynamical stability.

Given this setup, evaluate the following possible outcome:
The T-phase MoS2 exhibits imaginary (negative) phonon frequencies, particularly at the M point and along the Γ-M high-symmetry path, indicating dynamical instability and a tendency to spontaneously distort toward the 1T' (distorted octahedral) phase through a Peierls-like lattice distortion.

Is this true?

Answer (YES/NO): YES